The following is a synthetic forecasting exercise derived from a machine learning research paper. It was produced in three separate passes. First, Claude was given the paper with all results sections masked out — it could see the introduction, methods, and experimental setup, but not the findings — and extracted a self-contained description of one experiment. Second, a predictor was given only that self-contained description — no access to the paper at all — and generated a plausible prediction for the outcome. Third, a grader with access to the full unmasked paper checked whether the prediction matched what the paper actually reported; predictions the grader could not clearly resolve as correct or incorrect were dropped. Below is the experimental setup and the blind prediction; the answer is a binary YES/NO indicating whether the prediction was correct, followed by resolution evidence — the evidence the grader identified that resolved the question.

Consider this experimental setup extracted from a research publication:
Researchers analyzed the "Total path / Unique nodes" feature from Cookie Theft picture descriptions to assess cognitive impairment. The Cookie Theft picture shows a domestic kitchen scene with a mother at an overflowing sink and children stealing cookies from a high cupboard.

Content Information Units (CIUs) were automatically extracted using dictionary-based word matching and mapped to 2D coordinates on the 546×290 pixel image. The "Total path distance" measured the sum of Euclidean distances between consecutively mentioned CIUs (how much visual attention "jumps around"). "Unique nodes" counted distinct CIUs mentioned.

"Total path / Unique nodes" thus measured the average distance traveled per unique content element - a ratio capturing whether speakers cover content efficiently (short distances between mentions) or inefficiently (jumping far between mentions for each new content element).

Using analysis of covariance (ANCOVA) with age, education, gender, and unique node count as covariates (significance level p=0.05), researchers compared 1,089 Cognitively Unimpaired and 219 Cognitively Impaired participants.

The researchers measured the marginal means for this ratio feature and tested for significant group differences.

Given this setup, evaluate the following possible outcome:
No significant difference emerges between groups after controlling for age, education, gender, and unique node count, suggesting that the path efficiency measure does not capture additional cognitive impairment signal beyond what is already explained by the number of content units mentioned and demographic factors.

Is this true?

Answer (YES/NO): NO